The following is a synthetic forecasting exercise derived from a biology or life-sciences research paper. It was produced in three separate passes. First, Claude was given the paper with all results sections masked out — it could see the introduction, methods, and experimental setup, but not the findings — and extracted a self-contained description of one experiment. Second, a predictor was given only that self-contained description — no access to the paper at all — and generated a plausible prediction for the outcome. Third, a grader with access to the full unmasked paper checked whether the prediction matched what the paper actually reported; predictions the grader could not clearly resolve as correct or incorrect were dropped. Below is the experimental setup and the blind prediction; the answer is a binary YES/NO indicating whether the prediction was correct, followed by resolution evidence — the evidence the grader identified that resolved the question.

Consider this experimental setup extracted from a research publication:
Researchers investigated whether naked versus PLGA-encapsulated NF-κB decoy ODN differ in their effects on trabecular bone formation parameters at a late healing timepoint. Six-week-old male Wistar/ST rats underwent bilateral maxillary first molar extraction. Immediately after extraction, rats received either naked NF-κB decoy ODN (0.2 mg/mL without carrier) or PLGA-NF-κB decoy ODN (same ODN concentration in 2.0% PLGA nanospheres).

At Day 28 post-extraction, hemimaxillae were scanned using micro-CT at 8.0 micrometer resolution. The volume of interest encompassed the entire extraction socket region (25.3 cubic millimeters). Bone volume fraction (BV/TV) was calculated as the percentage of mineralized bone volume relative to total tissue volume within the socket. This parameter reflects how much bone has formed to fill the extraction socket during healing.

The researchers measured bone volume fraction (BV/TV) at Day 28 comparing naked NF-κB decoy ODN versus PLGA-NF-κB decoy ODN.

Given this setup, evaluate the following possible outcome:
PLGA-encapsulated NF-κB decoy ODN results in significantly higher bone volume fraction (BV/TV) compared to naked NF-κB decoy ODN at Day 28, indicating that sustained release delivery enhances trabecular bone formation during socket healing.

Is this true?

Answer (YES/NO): YES